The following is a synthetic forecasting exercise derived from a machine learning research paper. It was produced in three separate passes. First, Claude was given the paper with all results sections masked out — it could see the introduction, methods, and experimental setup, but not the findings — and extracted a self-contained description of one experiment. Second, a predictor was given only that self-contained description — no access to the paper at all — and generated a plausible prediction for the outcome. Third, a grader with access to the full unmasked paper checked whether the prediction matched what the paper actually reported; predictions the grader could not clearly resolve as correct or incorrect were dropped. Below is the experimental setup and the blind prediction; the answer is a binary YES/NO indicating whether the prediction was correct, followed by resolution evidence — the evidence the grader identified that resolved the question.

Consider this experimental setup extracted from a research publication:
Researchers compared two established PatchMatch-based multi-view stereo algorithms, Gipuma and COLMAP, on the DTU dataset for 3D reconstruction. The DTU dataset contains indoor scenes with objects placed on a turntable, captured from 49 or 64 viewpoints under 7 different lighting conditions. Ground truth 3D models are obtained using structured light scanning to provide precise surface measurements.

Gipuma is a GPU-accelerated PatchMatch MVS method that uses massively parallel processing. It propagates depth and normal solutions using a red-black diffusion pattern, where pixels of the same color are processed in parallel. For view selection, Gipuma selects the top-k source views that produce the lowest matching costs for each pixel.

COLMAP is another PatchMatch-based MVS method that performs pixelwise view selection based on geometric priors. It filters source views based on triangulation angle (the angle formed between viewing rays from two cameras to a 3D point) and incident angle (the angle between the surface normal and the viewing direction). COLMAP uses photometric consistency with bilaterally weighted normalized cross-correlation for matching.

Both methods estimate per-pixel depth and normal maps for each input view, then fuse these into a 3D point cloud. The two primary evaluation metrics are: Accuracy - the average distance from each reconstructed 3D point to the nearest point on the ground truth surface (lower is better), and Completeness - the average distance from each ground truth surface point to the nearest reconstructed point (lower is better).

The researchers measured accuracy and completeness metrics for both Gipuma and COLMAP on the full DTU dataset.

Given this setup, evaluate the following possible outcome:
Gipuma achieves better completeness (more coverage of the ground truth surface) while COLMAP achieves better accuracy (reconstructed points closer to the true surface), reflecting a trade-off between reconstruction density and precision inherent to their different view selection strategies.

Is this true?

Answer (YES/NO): NO